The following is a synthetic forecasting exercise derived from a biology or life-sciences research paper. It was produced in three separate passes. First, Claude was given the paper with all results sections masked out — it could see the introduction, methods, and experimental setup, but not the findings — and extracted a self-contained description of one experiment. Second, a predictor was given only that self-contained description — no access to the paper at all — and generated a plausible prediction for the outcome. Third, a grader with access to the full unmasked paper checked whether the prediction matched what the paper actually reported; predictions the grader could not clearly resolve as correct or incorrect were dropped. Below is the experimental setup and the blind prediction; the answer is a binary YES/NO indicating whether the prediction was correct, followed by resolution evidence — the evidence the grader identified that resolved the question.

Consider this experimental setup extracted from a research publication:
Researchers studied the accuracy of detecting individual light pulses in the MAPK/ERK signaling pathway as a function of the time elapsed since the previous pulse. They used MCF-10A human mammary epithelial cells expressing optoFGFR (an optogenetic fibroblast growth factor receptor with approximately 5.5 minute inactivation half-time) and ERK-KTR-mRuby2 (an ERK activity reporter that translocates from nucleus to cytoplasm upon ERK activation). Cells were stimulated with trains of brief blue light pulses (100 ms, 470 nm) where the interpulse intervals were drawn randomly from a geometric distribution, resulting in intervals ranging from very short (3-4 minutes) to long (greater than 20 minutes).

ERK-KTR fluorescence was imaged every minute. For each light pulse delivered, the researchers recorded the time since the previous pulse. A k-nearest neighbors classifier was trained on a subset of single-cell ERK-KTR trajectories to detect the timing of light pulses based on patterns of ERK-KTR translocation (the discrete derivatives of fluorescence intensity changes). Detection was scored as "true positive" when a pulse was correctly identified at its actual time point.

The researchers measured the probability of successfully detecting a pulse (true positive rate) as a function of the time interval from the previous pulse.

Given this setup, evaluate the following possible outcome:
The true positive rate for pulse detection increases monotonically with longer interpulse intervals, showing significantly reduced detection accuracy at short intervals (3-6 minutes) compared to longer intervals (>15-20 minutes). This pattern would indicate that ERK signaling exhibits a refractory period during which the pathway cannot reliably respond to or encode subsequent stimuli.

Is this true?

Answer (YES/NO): YES